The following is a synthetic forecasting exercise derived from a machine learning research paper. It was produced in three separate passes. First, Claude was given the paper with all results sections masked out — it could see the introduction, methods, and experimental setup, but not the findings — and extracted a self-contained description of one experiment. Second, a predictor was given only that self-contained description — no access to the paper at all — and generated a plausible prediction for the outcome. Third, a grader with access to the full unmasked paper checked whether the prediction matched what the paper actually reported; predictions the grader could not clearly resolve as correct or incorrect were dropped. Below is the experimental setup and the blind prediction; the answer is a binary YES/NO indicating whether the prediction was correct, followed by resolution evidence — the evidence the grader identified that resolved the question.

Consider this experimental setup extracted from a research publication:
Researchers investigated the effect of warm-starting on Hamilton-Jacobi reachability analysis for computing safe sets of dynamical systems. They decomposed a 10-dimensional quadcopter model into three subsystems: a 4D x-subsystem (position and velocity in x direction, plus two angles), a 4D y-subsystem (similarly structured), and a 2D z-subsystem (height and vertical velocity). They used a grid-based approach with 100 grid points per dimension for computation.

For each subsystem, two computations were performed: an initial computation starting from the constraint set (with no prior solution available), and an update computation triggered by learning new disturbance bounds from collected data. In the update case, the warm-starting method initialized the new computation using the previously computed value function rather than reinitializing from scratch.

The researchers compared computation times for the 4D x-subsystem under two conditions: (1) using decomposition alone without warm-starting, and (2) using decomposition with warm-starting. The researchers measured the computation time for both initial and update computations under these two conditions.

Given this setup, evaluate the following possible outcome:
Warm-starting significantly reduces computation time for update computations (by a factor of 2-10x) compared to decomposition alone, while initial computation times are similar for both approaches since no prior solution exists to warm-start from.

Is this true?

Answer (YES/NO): YES